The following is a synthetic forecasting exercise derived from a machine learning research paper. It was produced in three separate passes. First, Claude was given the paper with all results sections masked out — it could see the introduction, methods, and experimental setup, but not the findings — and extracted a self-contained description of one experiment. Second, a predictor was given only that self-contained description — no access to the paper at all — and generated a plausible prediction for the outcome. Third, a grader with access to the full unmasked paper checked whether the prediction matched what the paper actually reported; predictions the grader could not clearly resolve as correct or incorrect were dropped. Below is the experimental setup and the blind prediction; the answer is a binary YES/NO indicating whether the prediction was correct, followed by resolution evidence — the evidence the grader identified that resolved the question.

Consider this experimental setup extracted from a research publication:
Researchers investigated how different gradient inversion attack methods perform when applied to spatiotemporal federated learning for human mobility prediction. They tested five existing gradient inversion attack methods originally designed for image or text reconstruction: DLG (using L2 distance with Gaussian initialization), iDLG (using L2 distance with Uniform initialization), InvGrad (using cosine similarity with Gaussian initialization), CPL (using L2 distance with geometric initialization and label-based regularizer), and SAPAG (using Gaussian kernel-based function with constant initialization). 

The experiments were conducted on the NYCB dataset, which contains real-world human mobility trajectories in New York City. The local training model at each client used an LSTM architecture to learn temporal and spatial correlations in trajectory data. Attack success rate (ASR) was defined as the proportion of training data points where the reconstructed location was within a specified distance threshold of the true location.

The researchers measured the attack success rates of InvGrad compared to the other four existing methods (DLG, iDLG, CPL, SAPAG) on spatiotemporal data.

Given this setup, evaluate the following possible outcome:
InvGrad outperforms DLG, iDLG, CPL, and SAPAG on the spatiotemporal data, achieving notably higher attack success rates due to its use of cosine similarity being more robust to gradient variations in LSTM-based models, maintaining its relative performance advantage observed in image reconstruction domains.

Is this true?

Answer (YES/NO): NO